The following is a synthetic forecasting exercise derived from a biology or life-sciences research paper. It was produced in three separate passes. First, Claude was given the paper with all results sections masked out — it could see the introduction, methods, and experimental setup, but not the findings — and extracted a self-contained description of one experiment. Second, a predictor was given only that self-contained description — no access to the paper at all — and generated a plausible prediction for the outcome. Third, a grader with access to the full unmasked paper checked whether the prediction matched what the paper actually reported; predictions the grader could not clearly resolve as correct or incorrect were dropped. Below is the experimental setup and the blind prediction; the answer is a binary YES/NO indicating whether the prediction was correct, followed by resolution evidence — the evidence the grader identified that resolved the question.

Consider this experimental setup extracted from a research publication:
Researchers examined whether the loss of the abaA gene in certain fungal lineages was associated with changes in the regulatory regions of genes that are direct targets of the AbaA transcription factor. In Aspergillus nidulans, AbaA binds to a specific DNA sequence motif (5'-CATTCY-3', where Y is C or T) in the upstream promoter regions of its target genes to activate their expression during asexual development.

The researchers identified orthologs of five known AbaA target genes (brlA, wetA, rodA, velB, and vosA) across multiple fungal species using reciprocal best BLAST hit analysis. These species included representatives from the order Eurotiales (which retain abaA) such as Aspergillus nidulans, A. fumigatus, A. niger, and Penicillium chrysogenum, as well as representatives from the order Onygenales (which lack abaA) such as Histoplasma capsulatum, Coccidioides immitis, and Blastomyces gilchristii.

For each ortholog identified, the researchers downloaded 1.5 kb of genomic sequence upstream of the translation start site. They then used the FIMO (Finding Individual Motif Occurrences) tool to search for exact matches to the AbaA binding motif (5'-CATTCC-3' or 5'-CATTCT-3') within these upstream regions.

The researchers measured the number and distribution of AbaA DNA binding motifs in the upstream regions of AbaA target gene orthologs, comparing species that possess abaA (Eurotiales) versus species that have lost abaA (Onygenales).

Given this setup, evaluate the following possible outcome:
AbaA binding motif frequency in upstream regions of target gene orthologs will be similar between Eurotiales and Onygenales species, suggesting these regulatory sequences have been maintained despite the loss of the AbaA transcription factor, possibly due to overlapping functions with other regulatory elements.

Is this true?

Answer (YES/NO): NO